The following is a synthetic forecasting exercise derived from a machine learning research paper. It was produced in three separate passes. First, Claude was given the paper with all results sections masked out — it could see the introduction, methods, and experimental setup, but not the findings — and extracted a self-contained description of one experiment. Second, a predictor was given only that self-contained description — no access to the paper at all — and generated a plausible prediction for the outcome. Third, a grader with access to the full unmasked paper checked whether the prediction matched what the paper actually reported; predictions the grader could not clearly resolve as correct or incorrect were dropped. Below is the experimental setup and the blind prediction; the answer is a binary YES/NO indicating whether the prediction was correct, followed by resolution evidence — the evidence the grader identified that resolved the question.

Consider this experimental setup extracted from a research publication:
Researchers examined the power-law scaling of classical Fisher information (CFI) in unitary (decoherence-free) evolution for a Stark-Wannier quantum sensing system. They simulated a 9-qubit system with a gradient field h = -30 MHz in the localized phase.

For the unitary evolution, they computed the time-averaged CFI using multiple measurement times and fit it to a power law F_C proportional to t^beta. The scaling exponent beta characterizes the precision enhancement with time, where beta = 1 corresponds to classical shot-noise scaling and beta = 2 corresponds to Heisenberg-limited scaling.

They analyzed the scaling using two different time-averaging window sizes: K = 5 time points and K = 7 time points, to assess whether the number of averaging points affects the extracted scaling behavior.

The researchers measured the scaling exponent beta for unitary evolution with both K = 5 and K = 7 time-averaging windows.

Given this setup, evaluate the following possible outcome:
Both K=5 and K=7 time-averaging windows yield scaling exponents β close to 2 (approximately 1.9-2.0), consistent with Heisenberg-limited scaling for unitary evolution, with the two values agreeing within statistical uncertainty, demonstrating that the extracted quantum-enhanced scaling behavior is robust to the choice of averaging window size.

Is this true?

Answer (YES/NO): YES